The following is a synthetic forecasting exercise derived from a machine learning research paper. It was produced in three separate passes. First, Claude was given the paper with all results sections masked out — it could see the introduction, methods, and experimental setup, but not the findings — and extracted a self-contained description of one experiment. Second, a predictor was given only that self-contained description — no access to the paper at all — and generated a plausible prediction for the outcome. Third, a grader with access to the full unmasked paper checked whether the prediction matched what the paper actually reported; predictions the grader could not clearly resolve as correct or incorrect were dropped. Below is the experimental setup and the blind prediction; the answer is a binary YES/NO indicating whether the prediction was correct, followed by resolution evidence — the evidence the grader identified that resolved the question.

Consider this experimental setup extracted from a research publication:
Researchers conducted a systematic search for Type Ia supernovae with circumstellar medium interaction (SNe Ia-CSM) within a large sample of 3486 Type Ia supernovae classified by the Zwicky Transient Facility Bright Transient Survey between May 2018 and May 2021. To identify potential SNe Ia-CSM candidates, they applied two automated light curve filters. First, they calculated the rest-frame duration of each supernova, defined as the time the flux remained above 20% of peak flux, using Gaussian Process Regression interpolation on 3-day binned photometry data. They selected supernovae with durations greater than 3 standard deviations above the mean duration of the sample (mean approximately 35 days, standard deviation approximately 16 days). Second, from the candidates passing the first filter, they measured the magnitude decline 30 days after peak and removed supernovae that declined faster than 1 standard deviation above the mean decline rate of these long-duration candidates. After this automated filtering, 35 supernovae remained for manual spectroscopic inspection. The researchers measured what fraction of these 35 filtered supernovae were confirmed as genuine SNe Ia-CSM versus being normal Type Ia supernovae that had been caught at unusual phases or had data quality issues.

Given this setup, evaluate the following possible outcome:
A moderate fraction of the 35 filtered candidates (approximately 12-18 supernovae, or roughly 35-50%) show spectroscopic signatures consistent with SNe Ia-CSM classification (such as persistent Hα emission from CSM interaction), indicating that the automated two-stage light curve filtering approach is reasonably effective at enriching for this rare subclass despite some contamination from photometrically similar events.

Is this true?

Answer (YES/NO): NO